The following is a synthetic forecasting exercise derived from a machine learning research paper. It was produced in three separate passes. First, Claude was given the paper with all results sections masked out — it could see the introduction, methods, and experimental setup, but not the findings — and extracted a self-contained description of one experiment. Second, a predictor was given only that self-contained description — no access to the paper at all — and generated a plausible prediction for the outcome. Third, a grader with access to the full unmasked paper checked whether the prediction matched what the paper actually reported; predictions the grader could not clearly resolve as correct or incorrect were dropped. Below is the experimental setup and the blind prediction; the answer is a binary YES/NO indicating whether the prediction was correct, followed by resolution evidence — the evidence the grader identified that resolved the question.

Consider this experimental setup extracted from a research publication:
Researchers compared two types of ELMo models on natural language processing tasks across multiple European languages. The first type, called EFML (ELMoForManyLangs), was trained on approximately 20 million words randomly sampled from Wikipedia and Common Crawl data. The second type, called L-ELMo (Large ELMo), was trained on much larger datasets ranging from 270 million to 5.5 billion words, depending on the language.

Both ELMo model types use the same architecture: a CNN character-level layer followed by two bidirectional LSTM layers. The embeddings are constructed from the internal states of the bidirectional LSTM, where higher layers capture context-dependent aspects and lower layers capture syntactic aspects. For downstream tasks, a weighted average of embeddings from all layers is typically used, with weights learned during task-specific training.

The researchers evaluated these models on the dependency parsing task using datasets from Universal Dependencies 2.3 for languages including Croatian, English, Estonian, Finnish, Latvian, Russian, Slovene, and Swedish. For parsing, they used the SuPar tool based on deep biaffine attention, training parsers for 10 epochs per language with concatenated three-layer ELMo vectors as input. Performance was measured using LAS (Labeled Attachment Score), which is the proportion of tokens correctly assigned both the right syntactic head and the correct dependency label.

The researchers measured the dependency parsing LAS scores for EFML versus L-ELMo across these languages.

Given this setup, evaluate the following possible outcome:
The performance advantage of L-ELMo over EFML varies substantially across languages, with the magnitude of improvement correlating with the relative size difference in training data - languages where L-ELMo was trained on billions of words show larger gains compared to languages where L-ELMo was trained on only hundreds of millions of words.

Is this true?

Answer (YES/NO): NO